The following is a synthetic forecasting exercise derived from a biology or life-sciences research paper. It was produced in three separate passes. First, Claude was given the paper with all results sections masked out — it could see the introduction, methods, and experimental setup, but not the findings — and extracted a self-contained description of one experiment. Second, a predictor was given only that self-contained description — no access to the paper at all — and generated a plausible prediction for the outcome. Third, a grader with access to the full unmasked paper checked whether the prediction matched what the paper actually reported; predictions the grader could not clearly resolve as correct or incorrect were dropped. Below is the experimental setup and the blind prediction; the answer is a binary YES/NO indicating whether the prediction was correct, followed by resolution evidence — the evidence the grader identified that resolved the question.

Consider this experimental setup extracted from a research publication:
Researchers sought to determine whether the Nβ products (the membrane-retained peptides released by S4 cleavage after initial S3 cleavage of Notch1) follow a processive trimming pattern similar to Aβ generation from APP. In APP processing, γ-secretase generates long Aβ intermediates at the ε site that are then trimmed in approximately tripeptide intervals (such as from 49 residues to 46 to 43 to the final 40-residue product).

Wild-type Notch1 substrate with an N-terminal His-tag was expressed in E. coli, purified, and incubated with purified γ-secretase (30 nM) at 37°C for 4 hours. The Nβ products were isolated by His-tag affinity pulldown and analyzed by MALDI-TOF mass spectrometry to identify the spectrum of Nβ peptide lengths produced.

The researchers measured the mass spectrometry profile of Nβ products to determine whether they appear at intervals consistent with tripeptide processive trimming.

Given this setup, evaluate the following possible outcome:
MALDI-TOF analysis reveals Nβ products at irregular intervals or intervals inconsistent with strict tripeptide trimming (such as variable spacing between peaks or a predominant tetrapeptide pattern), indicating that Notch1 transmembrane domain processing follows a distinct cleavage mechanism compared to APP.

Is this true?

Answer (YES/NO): NO